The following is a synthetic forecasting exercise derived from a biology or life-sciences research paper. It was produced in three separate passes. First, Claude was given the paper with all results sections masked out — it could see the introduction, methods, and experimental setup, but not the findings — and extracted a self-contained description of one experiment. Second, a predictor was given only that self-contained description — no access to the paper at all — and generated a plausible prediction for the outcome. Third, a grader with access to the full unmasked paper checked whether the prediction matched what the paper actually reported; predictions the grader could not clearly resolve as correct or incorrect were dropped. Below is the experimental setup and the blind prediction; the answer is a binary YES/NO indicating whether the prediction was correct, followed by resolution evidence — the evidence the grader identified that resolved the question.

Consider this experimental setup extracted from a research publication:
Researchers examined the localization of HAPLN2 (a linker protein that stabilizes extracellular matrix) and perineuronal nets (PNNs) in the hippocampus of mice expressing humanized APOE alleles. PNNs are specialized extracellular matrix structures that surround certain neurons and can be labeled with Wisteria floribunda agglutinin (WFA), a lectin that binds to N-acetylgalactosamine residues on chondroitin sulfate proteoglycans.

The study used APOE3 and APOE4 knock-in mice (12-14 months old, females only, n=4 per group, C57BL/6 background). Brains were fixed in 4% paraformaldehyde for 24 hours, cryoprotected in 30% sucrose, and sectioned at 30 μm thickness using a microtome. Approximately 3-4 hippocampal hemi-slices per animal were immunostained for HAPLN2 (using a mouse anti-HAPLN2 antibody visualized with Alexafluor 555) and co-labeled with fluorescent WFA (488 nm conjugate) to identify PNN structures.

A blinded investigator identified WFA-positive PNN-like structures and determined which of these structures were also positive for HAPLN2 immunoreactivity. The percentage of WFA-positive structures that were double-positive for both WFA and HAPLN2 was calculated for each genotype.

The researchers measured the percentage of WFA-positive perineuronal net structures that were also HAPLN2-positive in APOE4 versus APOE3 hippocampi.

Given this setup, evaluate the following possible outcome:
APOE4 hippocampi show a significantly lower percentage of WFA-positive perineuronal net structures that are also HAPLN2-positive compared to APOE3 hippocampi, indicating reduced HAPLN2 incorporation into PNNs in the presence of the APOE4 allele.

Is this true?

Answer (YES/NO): NO